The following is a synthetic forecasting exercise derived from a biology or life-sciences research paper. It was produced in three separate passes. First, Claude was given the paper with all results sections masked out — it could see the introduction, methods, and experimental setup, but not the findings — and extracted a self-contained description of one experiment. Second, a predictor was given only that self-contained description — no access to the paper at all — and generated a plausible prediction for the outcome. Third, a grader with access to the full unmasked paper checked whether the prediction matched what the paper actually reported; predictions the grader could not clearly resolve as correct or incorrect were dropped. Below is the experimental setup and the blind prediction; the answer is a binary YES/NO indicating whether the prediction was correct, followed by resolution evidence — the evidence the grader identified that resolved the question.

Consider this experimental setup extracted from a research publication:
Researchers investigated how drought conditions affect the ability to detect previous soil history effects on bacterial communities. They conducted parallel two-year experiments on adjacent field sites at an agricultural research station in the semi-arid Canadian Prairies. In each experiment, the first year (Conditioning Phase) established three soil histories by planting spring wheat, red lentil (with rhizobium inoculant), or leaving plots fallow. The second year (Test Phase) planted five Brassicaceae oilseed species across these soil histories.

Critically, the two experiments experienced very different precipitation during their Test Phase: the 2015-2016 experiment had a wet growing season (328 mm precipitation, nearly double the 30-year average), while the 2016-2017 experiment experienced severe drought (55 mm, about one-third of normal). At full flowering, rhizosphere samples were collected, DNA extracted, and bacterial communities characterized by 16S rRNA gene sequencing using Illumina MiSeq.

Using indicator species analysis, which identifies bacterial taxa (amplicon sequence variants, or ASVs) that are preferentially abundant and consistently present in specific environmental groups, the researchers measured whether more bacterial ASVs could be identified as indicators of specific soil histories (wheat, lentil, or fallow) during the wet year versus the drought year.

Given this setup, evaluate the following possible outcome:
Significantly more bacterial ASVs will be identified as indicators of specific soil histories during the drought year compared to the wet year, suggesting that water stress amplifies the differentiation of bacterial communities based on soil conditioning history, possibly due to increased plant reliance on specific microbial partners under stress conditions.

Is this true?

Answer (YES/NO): YES